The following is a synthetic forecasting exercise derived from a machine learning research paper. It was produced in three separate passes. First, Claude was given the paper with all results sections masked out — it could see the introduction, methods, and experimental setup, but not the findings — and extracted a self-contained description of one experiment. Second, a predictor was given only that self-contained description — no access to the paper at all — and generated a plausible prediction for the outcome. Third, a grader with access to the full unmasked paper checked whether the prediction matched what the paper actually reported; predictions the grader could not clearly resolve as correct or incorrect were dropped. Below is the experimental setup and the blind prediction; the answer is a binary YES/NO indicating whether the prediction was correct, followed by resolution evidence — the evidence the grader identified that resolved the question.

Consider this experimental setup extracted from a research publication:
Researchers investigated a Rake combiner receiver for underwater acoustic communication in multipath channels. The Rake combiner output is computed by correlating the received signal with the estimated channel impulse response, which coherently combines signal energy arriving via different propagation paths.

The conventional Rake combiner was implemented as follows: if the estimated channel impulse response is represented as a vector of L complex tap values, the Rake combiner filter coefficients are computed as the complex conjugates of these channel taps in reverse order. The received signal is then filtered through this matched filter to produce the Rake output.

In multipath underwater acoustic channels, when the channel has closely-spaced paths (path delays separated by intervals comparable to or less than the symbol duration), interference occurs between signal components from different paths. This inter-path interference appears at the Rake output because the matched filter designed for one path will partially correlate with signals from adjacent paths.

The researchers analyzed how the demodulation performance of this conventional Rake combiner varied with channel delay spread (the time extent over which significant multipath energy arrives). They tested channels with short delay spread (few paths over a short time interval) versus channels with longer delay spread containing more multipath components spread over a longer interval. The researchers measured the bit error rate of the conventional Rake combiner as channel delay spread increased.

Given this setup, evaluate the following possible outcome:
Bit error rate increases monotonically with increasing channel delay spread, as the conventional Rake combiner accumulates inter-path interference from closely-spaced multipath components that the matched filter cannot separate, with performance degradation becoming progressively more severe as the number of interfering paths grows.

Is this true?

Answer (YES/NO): YES